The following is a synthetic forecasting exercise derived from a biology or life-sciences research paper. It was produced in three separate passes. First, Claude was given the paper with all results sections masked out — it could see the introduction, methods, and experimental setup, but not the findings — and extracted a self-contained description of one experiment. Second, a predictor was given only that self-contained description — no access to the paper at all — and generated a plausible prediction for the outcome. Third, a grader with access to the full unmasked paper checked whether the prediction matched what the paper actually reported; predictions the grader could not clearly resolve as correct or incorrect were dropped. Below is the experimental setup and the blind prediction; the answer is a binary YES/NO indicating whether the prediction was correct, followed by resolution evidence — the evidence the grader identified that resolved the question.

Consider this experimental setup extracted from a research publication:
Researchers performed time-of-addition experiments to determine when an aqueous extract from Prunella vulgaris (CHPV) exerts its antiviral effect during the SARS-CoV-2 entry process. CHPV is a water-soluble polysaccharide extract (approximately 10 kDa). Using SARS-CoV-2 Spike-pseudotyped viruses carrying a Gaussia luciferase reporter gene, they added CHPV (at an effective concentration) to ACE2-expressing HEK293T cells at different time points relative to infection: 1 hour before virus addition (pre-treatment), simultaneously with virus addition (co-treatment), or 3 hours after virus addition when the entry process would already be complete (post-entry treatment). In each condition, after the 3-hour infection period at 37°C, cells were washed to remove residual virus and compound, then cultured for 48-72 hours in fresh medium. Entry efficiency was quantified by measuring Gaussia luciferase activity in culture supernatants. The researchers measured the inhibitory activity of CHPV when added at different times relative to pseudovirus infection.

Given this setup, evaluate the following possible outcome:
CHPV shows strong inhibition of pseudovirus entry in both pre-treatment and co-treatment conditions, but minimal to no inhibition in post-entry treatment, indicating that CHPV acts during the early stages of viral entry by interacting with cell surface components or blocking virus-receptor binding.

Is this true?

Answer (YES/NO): YES